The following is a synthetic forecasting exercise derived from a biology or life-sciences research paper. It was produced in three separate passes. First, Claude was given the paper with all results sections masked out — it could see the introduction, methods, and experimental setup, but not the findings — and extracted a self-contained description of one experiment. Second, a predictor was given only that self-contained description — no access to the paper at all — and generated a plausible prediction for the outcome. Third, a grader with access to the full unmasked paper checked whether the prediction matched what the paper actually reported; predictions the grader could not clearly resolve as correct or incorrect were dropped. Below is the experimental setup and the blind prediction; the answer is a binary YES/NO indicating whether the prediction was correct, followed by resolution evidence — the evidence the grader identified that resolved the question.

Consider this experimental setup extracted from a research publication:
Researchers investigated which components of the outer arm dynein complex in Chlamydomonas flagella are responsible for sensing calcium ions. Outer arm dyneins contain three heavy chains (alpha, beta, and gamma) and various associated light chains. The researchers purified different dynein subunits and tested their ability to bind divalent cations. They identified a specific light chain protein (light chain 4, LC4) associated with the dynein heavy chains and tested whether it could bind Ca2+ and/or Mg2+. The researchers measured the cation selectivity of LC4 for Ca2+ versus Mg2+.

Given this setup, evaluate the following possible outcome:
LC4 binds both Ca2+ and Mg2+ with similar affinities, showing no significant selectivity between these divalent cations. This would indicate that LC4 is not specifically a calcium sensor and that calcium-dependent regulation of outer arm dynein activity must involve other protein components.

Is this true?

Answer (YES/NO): NO